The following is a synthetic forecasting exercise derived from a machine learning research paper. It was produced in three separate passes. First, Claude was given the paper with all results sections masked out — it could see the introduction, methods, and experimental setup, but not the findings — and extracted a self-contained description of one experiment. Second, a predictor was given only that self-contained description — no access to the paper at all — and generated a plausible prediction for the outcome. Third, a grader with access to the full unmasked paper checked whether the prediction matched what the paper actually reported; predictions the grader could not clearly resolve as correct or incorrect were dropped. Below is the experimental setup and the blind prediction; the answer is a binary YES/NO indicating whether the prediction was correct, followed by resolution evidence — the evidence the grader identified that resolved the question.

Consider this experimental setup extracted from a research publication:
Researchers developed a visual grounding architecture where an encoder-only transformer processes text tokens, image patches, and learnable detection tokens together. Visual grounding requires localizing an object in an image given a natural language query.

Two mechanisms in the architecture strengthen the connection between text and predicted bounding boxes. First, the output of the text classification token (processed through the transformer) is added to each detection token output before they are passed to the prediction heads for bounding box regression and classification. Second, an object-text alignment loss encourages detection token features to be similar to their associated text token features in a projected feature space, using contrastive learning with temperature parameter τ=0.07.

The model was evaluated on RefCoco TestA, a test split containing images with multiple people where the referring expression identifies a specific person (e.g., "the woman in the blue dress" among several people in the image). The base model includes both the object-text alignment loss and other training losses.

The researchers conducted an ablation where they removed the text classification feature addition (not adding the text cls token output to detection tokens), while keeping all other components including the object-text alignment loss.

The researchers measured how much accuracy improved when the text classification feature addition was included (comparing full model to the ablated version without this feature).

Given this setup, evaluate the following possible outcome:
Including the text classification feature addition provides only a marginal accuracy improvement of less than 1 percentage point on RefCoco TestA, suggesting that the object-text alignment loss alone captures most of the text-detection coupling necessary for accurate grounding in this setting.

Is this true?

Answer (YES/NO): YES